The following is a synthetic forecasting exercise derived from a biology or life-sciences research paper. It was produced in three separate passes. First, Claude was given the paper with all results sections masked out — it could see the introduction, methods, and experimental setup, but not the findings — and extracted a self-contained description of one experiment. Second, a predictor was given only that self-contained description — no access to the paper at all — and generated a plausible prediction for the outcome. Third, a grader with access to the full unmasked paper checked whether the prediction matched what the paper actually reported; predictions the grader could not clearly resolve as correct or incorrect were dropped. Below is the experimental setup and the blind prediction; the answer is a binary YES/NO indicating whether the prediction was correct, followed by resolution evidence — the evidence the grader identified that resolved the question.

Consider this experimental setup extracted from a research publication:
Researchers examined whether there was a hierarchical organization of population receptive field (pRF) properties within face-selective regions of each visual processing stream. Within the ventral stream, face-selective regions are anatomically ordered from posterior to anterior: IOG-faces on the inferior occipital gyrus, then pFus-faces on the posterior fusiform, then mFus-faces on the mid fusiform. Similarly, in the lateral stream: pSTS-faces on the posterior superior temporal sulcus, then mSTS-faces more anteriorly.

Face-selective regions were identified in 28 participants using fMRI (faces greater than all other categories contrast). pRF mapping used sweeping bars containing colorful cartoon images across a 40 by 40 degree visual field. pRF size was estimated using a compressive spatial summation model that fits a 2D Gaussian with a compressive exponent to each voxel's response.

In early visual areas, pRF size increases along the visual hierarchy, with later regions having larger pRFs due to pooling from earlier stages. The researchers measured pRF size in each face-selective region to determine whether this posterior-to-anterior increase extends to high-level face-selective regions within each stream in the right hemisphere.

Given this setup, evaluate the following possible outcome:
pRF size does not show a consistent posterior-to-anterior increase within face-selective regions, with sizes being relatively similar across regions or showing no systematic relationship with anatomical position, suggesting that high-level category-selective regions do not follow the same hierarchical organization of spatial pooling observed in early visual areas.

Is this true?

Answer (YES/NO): YES